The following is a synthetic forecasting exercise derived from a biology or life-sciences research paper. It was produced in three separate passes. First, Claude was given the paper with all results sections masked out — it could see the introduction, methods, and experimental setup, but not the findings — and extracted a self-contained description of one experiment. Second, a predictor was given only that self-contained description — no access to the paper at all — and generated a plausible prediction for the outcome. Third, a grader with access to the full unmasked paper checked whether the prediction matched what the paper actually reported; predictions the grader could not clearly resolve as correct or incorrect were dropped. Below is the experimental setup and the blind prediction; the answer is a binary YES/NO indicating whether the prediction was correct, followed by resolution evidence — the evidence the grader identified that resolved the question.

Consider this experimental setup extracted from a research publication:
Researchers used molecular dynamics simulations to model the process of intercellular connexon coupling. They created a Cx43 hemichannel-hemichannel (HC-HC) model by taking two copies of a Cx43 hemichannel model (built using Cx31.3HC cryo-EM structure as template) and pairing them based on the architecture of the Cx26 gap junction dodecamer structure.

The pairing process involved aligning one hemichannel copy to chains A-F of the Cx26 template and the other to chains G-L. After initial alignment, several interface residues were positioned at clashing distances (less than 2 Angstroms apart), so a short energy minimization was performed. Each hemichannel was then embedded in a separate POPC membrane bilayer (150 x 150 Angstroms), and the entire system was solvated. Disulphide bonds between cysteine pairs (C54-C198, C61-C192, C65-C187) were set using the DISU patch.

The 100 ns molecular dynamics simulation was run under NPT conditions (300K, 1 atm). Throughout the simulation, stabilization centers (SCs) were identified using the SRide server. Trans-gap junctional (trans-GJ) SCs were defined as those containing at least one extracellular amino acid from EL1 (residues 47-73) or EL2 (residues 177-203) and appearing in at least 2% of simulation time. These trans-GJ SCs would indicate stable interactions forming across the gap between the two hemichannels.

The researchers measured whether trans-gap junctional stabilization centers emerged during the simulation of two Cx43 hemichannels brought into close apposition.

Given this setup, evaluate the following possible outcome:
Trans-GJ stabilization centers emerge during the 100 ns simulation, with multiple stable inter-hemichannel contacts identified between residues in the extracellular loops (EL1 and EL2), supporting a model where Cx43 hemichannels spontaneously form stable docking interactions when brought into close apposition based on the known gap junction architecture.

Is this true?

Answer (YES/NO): YES